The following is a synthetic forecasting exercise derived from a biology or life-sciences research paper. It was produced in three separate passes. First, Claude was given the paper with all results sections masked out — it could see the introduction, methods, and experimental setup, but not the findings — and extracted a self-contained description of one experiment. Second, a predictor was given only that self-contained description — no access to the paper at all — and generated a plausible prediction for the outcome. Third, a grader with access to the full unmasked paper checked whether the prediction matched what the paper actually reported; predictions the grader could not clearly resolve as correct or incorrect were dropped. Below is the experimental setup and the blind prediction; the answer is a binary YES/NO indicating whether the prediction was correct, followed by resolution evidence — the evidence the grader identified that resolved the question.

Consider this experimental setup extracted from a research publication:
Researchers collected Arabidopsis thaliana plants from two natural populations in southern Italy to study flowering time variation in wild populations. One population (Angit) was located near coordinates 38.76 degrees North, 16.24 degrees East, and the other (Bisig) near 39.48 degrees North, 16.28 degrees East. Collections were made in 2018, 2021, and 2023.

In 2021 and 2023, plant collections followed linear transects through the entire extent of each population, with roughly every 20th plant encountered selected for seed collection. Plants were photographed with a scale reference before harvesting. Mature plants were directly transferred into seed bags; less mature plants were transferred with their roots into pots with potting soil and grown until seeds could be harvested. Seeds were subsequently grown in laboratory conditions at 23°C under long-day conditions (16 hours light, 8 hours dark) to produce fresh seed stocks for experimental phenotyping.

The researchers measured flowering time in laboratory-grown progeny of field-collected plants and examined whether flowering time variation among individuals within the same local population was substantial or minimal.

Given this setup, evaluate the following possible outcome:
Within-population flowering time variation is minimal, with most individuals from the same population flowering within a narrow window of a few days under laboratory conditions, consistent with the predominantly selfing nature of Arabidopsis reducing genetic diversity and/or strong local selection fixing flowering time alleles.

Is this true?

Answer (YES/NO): NO